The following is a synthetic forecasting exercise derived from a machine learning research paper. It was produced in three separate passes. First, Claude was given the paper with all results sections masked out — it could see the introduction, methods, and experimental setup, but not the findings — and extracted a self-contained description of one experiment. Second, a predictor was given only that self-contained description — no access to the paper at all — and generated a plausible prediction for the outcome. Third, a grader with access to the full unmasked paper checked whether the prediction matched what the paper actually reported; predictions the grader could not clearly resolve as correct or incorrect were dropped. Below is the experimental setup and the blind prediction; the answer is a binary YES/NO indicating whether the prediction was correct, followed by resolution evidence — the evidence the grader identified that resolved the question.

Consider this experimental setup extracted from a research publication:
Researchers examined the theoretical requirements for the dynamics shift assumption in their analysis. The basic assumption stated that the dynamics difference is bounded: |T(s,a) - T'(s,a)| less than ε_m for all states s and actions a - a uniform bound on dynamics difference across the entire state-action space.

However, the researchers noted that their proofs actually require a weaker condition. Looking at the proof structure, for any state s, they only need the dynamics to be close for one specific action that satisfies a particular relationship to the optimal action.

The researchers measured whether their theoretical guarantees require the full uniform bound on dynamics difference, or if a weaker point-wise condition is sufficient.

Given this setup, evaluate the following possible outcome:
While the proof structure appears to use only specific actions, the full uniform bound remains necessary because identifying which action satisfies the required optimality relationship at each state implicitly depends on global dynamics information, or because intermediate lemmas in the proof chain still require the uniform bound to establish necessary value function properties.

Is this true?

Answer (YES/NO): NO